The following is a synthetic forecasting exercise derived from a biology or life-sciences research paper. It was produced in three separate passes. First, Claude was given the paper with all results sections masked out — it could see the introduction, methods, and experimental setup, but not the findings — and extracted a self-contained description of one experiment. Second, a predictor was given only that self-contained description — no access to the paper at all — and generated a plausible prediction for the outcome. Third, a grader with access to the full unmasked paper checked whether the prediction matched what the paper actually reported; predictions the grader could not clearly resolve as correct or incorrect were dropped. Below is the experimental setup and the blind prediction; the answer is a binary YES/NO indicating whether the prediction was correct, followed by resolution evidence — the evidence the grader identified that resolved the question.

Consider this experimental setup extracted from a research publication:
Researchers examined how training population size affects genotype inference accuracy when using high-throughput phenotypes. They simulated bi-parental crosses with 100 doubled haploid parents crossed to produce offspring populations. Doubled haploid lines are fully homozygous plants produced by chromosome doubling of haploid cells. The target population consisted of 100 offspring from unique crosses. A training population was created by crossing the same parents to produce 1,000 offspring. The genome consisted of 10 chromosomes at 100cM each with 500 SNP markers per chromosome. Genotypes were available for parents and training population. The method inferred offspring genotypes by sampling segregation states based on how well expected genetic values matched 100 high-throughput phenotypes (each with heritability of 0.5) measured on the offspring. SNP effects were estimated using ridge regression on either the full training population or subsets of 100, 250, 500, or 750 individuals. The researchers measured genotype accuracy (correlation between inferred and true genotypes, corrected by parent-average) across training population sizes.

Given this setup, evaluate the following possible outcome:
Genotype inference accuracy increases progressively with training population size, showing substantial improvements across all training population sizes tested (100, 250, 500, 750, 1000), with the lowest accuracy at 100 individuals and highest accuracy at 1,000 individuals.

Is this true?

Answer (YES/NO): NO